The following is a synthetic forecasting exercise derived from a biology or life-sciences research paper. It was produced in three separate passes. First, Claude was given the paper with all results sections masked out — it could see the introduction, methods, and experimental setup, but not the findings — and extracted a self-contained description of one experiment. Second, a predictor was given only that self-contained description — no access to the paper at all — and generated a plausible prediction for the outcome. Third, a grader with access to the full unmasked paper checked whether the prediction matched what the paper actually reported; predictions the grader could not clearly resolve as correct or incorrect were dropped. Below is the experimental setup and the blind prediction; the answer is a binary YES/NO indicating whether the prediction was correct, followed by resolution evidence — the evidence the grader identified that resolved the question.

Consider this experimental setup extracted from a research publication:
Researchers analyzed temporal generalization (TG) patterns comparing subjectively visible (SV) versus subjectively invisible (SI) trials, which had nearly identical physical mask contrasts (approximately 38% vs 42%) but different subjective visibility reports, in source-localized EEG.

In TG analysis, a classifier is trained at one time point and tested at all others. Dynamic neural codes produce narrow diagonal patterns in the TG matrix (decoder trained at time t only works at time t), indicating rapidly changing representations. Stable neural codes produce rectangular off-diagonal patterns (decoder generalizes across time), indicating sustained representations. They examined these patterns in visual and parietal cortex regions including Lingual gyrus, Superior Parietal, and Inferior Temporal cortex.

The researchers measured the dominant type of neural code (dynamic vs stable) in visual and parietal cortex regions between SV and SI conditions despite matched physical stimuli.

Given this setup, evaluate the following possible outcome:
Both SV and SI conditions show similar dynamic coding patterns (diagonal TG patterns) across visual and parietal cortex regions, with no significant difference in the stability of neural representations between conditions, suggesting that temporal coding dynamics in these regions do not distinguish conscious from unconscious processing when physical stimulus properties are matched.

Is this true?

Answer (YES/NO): NO